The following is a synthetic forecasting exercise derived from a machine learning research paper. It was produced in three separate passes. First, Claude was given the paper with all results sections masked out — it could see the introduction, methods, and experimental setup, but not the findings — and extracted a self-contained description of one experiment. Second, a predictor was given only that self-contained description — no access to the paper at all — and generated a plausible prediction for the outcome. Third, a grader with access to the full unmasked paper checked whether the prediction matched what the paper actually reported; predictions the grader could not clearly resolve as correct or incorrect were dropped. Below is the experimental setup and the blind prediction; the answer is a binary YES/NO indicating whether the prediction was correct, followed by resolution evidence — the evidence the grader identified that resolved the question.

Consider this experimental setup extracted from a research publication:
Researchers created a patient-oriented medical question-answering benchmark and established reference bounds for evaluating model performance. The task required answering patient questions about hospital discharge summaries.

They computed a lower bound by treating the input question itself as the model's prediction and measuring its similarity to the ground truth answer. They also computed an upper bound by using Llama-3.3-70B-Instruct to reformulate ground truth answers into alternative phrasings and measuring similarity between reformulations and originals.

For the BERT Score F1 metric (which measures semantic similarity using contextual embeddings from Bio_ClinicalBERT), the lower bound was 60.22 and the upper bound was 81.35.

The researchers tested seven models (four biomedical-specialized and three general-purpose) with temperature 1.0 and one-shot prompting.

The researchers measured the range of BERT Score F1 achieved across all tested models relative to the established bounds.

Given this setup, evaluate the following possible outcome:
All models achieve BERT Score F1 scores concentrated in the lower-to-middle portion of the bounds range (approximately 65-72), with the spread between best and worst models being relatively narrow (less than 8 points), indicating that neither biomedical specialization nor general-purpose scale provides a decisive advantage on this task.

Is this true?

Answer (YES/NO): NO